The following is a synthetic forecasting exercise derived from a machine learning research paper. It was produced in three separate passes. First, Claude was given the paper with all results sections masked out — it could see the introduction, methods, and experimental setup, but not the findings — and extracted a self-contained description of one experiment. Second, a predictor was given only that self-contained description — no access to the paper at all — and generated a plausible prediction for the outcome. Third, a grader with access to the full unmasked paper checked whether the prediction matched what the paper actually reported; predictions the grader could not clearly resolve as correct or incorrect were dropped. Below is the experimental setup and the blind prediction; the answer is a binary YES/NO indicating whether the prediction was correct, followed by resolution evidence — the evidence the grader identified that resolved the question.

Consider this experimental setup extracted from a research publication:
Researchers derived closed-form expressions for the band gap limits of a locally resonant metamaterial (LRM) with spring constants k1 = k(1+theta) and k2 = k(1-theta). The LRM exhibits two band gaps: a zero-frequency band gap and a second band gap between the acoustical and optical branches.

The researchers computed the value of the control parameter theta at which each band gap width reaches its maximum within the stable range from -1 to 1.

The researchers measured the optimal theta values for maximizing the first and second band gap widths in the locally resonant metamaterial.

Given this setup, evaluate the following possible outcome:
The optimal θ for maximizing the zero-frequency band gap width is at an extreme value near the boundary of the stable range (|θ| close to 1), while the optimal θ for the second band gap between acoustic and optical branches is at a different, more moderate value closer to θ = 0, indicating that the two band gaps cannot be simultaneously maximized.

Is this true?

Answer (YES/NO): NO